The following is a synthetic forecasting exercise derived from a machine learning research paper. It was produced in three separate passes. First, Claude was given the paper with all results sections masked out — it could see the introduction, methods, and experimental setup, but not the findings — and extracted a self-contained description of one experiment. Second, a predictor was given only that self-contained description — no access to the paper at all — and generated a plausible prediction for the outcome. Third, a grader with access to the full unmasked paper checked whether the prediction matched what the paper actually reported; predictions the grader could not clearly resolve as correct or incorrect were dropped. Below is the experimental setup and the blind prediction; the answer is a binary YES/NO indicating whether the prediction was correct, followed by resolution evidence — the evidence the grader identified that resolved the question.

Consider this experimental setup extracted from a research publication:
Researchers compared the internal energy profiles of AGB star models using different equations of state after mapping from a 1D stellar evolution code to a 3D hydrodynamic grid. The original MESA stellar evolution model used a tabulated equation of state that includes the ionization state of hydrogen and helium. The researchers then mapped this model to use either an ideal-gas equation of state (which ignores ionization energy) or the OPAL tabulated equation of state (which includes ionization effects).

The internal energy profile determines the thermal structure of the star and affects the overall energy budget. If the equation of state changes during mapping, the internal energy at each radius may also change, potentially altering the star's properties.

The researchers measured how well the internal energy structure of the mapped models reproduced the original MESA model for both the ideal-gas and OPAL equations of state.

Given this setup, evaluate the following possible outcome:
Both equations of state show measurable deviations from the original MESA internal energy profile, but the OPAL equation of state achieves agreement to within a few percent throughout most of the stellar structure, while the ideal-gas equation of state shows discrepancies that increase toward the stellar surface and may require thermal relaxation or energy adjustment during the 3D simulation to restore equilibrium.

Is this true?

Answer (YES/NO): NO